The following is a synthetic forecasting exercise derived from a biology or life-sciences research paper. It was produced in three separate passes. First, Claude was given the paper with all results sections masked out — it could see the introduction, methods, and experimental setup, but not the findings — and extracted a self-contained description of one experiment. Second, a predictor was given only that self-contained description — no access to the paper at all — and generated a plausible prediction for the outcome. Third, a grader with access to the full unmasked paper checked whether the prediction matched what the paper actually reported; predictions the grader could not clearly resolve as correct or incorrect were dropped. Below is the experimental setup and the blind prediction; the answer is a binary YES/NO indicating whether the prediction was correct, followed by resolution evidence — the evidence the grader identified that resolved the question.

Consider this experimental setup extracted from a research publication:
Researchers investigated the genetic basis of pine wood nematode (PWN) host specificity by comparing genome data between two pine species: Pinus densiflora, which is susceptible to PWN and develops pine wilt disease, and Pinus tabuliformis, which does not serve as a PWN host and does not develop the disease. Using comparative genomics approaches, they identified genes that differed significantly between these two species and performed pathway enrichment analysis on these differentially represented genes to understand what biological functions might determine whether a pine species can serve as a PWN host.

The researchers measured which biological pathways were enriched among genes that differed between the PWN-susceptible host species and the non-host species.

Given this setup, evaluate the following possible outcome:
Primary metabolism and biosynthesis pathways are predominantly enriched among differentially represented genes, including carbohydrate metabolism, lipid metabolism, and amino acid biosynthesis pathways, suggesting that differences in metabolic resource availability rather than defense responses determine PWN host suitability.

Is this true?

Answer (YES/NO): NO